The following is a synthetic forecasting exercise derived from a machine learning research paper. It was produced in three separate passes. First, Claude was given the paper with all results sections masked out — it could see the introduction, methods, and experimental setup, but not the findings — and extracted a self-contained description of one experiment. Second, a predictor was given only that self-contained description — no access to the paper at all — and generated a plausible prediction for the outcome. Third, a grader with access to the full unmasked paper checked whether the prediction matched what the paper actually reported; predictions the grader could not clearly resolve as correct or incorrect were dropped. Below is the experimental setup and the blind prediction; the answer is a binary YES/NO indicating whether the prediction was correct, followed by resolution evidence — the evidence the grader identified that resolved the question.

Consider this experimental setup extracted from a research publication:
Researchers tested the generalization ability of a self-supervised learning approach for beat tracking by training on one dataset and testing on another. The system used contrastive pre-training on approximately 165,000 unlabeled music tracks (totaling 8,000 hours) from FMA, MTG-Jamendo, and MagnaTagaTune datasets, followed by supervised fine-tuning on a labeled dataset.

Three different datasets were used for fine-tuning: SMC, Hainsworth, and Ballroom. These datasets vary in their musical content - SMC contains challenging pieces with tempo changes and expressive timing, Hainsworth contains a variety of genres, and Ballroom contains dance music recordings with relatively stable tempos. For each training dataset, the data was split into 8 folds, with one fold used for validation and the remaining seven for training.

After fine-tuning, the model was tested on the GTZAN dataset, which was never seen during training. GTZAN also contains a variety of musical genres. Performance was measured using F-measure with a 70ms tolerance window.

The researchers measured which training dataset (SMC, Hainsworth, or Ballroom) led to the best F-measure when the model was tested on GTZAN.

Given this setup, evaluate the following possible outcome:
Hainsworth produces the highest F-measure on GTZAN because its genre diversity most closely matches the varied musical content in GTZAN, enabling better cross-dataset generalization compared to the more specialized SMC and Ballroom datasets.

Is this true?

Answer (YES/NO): YES